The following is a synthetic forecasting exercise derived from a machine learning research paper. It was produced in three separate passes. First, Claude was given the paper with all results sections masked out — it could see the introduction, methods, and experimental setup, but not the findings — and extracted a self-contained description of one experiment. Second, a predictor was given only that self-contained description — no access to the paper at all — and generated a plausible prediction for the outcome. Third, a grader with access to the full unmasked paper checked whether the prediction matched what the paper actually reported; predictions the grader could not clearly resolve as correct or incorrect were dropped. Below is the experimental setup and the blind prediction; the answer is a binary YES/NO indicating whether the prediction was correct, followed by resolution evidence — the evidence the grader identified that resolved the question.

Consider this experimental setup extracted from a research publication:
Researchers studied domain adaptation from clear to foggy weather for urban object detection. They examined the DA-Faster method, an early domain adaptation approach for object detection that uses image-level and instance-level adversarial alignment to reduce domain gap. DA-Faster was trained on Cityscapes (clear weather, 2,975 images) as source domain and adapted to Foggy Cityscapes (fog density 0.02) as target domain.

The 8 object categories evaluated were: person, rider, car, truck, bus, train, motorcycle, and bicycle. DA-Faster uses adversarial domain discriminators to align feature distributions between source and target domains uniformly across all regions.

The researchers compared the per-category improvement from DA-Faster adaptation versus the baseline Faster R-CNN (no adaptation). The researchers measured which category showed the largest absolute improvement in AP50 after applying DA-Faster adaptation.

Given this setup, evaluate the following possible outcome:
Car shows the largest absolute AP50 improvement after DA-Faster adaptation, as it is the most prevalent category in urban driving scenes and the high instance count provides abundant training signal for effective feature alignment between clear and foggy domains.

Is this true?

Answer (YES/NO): NO